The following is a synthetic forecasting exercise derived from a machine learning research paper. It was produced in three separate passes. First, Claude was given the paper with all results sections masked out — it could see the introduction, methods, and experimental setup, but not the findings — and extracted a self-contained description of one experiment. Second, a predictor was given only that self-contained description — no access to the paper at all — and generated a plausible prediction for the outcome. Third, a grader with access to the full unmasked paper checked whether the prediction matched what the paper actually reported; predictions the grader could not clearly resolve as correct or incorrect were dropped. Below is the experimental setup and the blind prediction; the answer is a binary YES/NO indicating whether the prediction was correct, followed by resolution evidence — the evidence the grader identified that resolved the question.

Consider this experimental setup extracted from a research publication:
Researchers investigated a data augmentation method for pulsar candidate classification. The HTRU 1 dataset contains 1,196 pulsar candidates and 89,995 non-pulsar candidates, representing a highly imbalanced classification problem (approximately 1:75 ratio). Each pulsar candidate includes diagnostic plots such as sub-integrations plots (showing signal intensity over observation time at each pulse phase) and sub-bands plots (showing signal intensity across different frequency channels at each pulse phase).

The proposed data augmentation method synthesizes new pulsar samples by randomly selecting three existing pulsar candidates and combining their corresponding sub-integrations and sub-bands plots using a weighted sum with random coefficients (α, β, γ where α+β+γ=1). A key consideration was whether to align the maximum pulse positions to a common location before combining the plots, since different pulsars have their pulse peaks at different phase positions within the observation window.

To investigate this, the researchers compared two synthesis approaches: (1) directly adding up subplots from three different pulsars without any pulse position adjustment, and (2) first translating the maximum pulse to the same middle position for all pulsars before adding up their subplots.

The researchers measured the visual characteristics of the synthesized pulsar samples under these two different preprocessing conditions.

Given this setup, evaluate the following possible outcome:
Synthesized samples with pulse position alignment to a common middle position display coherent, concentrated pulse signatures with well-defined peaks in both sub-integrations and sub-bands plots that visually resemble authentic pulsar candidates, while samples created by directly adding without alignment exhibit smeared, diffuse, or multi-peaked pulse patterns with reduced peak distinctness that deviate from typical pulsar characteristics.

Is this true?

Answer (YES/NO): YES